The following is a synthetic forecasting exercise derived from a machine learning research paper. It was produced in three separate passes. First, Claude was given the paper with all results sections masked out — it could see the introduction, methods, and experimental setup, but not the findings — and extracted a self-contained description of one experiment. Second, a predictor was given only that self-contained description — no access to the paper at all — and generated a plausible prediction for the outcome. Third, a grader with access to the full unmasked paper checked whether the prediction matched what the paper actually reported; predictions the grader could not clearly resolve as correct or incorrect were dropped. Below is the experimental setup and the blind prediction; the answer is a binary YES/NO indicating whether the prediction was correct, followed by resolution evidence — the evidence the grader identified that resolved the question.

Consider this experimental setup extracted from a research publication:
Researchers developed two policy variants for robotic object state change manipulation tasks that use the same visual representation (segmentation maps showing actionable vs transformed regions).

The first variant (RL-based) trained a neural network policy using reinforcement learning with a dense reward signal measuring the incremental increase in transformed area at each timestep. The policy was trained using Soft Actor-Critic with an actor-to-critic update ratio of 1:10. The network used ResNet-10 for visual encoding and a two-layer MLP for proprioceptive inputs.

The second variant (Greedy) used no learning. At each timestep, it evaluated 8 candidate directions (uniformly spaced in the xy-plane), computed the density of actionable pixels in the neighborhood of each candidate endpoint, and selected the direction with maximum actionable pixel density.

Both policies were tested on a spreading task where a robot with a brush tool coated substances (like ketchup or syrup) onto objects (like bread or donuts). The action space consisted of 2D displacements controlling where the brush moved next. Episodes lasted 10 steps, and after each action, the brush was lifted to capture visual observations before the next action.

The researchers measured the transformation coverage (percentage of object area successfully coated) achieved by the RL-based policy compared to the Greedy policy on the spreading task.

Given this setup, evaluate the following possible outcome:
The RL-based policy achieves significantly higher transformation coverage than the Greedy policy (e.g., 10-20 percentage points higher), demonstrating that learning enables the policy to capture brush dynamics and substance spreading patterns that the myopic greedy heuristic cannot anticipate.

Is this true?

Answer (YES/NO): NO